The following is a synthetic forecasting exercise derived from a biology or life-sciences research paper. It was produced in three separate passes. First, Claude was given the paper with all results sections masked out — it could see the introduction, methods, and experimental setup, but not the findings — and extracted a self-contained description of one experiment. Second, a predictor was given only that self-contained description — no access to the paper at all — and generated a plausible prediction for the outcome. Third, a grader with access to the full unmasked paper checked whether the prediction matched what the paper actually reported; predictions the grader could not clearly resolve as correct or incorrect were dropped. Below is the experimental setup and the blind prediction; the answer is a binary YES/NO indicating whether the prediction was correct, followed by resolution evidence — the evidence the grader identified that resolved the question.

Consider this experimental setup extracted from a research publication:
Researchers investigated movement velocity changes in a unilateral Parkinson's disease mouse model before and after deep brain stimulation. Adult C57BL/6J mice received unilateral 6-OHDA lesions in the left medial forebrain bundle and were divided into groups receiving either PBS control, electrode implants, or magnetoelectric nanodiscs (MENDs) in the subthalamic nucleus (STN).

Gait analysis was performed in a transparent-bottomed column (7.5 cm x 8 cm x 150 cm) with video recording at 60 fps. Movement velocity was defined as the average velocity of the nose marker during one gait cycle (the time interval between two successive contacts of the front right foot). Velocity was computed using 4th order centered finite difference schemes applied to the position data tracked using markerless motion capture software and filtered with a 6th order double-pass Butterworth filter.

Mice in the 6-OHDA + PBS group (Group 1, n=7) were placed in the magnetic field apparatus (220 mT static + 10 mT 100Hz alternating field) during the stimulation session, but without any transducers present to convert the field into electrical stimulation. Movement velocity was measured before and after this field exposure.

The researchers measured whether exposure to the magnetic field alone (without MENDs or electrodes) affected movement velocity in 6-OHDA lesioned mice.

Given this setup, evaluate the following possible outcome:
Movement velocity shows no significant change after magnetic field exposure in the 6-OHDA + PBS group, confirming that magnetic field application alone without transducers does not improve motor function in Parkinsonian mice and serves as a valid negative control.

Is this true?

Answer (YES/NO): YES